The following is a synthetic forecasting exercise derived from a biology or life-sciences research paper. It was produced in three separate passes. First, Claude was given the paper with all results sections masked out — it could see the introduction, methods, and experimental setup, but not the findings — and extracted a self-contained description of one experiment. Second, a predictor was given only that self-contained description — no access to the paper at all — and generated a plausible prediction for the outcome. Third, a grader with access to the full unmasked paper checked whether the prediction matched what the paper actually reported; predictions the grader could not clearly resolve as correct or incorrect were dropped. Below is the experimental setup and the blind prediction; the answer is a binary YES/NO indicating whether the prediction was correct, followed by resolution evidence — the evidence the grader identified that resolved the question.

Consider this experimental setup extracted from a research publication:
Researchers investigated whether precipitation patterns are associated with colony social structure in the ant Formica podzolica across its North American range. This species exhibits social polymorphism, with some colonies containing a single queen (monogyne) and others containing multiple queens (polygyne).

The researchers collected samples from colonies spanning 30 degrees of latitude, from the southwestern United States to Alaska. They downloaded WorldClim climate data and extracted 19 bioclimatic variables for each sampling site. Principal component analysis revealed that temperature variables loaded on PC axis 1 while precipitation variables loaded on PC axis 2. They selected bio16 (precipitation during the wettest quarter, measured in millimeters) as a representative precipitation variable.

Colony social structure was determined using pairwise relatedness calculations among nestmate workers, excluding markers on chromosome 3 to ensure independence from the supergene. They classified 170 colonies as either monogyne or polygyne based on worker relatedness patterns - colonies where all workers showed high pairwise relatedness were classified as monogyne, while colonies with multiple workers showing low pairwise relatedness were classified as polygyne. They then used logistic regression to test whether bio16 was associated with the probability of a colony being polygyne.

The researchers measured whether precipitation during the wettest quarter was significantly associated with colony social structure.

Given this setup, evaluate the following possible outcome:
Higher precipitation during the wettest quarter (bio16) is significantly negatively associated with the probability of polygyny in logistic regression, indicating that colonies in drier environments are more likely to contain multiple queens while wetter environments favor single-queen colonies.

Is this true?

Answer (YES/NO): YES